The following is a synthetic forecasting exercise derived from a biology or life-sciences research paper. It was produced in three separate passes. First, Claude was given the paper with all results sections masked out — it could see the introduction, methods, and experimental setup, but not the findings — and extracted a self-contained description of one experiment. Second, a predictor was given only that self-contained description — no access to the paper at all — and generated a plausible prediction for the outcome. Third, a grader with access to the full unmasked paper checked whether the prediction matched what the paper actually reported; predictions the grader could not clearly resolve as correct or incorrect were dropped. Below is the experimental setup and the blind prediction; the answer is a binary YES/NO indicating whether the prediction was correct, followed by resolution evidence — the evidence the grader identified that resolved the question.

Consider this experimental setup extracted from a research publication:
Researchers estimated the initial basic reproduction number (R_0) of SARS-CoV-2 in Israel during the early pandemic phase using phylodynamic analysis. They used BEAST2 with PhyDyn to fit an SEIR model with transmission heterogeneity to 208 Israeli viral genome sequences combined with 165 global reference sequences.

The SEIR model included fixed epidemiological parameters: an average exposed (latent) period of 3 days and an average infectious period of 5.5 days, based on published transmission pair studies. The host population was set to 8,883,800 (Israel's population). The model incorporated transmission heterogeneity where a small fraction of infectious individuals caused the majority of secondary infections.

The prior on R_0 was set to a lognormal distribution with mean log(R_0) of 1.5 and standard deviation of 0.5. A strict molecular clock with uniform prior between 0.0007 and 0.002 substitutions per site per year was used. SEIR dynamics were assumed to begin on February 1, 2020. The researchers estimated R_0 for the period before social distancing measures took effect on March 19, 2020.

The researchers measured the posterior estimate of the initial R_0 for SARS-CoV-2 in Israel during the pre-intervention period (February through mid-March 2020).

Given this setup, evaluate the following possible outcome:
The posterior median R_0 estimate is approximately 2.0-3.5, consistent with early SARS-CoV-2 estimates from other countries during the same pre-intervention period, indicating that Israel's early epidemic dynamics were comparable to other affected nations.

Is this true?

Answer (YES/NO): YES